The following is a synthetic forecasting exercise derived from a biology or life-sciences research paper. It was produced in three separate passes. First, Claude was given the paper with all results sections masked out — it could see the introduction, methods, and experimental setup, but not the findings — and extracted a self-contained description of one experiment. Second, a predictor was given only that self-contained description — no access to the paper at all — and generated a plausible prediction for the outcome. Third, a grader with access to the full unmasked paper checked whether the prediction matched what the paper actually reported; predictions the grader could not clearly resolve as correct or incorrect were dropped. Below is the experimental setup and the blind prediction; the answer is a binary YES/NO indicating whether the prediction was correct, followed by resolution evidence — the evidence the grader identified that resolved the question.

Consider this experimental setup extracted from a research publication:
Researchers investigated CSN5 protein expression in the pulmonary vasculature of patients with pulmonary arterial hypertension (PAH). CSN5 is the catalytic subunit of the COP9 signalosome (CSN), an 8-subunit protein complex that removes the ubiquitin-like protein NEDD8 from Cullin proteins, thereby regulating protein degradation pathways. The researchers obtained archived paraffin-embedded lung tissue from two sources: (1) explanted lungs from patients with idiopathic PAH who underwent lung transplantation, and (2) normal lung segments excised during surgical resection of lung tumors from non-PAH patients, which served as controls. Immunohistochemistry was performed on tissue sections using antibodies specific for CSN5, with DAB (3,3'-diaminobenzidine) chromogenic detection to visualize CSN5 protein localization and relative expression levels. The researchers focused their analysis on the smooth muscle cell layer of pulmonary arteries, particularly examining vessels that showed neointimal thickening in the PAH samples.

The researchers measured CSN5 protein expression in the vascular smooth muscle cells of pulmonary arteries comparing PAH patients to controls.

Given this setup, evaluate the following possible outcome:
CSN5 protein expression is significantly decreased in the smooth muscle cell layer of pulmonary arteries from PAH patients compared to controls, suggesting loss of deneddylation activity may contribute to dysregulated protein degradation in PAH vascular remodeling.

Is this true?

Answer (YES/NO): NO